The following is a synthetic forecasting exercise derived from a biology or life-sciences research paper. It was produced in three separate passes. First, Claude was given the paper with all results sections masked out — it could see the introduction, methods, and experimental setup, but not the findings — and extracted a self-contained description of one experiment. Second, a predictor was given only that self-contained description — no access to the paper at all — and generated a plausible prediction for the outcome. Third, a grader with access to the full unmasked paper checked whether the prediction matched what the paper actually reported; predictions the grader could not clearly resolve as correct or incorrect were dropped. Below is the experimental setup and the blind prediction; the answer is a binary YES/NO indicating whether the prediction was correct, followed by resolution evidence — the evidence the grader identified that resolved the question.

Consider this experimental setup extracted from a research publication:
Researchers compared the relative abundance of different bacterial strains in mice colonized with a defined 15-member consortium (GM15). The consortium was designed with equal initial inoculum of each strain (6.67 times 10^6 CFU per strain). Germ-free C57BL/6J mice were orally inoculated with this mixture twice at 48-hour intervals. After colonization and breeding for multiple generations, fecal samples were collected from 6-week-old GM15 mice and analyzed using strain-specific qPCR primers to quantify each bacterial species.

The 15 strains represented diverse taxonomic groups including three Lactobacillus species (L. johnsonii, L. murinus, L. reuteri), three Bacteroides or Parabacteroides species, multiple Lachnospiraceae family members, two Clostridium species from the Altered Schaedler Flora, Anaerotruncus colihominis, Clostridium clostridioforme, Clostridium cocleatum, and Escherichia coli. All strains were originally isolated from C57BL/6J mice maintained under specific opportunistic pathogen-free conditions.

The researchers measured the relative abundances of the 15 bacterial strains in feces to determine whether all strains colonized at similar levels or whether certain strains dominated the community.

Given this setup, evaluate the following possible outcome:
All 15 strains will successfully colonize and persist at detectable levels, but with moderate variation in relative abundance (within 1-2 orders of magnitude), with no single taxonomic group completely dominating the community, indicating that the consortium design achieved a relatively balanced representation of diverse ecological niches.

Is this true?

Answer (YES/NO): NO